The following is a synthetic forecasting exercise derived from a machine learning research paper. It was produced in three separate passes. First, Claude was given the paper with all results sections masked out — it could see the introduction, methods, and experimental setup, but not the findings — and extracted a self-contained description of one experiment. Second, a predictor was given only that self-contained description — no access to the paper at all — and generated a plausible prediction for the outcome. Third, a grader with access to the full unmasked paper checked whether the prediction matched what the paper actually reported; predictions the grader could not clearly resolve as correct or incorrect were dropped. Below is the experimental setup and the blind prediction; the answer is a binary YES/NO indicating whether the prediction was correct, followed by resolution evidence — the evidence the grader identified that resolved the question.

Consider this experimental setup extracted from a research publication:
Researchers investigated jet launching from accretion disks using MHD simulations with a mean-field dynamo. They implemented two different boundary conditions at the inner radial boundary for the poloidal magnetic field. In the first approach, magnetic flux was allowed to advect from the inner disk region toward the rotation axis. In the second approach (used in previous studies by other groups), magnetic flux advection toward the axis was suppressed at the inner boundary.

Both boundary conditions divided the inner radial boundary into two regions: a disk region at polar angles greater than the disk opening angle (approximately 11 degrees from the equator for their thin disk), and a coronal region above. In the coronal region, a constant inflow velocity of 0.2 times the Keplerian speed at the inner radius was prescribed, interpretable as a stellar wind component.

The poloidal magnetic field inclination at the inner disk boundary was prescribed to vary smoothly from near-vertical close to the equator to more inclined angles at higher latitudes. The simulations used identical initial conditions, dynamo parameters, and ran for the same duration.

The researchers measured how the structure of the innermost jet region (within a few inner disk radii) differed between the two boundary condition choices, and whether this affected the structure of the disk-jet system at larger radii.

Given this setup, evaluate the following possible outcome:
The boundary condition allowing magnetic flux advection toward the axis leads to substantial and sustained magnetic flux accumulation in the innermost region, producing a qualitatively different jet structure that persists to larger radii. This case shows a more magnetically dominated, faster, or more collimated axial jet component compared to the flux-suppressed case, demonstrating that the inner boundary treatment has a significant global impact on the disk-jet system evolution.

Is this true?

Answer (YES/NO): NO